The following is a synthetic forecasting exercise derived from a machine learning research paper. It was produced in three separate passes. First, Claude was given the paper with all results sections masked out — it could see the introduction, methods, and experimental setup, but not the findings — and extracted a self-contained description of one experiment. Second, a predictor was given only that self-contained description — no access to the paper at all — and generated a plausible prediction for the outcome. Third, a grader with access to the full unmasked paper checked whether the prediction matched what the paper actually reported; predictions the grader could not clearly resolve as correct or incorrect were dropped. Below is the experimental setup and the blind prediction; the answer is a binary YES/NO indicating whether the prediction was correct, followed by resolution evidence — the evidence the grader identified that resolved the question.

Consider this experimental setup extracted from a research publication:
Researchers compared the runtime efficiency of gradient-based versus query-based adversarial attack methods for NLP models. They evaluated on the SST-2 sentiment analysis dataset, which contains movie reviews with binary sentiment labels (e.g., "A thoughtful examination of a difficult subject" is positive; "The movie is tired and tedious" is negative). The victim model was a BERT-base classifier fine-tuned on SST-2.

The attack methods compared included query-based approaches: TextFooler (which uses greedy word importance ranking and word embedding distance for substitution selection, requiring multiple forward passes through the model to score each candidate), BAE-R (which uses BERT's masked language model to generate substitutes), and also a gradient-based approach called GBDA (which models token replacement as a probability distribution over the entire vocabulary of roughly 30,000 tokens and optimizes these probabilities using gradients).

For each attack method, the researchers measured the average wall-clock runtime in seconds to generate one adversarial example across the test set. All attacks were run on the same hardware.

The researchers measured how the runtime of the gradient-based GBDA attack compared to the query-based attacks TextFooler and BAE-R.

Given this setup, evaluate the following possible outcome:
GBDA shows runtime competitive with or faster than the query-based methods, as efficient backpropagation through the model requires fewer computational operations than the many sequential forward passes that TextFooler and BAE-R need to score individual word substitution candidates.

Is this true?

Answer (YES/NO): NO